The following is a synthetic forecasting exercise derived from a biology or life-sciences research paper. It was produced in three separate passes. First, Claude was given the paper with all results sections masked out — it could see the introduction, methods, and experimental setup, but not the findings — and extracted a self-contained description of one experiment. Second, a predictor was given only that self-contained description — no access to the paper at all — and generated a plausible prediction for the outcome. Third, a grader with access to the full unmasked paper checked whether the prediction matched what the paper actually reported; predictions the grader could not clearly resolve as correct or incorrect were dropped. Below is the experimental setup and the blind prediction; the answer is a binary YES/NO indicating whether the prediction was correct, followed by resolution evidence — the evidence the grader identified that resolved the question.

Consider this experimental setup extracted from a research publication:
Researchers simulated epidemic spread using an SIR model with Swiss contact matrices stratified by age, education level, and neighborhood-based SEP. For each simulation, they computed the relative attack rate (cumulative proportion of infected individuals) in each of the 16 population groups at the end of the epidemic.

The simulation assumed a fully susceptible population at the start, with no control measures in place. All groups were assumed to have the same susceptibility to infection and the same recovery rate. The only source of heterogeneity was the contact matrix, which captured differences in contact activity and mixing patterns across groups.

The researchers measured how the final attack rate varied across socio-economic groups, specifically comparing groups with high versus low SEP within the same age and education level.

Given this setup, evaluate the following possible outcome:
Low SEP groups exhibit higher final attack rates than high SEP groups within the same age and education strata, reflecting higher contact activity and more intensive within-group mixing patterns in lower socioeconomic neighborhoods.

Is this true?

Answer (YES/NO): NO